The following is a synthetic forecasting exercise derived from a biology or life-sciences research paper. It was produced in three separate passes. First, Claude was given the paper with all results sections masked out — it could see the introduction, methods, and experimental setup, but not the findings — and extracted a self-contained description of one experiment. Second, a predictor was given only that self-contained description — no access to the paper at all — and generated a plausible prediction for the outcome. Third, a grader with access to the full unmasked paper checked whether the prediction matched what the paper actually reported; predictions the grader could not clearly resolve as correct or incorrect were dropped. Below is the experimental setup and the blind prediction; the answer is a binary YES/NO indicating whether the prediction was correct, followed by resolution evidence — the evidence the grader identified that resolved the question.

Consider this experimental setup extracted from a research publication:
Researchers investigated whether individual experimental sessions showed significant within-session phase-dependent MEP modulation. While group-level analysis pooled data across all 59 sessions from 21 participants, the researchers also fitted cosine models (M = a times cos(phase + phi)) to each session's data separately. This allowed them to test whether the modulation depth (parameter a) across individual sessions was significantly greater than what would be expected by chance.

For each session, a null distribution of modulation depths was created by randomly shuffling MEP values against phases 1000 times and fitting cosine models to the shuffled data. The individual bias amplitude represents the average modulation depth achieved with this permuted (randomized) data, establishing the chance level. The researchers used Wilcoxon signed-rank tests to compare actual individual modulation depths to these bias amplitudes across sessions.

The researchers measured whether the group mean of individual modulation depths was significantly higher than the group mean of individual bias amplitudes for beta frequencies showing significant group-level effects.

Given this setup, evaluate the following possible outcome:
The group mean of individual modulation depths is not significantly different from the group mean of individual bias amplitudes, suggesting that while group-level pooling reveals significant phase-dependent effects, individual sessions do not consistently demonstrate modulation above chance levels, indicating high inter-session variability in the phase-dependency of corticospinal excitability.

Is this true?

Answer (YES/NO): NO